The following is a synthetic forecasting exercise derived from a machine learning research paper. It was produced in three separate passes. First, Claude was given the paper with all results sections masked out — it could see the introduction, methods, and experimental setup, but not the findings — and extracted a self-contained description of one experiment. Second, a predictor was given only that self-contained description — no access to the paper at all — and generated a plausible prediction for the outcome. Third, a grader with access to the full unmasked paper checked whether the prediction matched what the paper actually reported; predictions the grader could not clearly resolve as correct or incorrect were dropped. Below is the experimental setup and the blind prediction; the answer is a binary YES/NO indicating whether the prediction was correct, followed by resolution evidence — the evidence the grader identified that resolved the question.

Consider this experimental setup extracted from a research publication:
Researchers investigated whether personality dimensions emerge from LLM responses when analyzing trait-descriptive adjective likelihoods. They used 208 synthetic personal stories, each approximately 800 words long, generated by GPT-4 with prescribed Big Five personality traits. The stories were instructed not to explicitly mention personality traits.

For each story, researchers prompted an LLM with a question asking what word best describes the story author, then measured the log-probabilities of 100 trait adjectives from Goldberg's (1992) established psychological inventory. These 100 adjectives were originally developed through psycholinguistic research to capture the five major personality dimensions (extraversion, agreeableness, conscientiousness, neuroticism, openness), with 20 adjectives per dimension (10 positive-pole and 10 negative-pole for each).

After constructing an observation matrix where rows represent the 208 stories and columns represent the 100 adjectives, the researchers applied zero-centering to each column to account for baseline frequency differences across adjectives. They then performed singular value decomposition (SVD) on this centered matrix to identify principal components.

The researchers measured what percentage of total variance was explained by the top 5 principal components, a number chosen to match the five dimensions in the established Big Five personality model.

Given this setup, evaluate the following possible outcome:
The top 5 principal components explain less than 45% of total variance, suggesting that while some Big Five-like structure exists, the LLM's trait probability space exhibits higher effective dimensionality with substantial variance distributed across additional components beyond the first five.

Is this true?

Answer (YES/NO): NO